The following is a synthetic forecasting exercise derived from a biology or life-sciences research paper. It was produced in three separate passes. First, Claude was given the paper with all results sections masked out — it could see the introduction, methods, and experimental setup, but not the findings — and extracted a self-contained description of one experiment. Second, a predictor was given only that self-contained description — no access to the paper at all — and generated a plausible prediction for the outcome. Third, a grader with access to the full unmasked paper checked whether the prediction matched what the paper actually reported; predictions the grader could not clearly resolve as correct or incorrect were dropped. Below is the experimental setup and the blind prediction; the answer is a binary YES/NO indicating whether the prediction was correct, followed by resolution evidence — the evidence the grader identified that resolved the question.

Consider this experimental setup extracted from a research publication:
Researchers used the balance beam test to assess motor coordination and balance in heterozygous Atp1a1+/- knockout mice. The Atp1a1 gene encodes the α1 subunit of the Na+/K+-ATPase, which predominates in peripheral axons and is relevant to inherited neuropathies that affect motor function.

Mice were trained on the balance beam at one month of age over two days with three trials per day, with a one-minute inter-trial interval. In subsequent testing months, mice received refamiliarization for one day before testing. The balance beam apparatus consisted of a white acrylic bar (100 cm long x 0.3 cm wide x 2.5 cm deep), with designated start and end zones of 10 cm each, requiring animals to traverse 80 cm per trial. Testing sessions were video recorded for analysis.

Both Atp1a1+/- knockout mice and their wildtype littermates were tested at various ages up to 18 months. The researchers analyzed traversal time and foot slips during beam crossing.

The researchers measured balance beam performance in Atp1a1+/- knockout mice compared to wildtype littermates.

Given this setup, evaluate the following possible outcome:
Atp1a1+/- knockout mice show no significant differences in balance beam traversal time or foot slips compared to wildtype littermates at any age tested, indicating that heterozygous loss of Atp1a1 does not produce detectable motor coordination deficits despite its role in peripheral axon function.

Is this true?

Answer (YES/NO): YES